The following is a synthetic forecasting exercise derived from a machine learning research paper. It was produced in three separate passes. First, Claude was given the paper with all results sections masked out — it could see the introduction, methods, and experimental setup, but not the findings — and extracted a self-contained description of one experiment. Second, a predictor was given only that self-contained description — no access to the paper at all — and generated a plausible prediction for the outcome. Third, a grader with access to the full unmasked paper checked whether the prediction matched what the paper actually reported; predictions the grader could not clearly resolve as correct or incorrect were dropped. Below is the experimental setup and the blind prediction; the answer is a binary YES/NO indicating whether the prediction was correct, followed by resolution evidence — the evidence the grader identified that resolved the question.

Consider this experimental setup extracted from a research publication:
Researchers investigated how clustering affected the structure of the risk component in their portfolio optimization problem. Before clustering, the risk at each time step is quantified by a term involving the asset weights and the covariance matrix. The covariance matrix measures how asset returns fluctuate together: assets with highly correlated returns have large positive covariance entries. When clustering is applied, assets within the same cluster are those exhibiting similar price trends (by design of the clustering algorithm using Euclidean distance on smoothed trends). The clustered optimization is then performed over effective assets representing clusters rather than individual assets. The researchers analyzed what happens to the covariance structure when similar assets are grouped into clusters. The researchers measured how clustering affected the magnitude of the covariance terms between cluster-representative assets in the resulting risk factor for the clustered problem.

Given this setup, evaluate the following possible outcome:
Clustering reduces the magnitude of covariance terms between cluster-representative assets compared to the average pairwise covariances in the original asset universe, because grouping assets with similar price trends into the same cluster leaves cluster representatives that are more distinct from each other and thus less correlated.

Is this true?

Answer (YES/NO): YES